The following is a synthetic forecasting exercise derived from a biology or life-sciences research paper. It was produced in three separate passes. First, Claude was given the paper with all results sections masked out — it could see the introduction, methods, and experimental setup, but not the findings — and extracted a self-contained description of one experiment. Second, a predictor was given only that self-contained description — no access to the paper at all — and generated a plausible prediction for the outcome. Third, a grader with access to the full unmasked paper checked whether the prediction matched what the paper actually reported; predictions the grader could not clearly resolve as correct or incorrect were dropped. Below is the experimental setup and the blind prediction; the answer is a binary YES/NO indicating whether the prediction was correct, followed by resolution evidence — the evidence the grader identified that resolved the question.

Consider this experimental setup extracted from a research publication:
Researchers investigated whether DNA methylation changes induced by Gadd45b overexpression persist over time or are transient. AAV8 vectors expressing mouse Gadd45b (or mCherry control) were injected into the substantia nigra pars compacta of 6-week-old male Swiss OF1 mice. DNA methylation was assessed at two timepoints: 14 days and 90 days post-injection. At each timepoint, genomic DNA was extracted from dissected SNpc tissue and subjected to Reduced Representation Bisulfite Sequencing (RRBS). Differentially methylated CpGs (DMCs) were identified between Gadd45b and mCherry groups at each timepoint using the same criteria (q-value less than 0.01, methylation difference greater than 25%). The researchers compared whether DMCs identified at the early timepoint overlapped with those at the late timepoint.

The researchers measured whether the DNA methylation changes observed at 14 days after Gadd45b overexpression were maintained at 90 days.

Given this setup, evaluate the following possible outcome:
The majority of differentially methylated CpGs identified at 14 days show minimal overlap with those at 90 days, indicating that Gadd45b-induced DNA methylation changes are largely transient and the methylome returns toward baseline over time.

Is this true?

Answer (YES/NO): NO